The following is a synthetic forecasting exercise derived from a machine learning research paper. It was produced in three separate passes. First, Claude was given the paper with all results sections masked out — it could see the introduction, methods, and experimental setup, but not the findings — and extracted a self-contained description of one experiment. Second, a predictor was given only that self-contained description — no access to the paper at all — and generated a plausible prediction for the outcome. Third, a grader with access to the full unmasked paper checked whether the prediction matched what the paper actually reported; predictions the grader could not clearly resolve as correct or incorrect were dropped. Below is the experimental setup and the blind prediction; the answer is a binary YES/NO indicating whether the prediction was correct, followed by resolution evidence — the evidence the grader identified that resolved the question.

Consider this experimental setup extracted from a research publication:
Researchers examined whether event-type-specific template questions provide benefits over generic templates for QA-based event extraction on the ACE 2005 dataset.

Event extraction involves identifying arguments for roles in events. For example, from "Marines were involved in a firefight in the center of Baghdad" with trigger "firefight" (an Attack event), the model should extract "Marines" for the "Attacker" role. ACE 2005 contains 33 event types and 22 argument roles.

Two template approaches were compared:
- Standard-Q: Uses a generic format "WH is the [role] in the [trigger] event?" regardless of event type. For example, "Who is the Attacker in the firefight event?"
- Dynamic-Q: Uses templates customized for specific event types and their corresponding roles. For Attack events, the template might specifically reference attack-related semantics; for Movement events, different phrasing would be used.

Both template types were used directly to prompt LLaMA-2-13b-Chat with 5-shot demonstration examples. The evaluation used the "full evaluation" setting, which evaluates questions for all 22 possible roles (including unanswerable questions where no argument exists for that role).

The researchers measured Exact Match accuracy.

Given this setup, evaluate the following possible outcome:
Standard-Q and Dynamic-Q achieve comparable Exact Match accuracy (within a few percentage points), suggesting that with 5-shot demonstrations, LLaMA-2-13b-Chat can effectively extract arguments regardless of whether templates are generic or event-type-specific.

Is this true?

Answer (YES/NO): NO